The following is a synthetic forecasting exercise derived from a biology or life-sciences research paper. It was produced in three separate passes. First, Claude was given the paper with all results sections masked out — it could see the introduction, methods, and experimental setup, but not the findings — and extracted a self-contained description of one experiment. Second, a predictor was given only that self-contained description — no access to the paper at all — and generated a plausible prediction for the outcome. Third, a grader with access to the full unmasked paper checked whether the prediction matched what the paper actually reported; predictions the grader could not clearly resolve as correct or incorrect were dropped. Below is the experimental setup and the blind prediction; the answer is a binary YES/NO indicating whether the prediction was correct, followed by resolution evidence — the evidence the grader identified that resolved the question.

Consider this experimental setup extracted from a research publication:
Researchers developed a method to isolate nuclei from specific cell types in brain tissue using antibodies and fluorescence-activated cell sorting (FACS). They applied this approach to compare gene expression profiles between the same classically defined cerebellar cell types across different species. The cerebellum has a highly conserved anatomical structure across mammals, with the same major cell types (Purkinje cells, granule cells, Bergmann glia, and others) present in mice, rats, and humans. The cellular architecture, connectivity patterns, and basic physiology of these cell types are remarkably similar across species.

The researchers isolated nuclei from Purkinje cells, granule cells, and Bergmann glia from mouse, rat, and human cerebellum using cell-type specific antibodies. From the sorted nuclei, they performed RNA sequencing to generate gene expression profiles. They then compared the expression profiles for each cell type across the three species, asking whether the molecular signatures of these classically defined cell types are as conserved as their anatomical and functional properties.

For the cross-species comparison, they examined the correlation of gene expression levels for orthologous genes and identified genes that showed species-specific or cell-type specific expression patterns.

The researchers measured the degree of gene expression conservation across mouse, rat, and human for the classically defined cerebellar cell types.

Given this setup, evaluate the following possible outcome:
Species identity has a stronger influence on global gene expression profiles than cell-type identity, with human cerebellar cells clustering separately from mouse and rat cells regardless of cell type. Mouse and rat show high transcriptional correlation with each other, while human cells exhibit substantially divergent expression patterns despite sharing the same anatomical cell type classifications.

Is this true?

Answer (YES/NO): NO